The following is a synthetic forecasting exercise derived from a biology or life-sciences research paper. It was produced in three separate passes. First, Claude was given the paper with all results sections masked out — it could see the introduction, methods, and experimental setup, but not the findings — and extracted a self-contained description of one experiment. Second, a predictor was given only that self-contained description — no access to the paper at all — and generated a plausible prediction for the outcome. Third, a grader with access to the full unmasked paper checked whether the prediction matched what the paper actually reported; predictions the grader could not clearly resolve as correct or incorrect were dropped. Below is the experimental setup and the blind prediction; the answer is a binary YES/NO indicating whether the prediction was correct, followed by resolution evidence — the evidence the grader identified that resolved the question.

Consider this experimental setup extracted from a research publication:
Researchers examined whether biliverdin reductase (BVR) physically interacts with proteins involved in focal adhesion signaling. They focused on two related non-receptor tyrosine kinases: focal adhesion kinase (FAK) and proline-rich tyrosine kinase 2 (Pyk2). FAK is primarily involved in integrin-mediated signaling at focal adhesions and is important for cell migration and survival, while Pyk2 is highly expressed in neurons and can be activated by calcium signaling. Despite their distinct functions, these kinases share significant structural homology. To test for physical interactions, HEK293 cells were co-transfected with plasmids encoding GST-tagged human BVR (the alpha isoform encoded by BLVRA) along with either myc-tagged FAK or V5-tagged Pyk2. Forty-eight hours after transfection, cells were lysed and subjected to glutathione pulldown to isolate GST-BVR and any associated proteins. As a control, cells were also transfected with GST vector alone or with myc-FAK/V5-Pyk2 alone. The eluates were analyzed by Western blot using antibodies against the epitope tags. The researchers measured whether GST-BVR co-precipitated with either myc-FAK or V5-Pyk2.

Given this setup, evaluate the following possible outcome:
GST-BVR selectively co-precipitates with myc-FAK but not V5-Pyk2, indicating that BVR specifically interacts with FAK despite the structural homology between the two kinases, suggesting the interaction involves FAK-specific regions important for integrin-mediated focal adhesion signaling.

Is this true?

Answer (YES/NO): NO